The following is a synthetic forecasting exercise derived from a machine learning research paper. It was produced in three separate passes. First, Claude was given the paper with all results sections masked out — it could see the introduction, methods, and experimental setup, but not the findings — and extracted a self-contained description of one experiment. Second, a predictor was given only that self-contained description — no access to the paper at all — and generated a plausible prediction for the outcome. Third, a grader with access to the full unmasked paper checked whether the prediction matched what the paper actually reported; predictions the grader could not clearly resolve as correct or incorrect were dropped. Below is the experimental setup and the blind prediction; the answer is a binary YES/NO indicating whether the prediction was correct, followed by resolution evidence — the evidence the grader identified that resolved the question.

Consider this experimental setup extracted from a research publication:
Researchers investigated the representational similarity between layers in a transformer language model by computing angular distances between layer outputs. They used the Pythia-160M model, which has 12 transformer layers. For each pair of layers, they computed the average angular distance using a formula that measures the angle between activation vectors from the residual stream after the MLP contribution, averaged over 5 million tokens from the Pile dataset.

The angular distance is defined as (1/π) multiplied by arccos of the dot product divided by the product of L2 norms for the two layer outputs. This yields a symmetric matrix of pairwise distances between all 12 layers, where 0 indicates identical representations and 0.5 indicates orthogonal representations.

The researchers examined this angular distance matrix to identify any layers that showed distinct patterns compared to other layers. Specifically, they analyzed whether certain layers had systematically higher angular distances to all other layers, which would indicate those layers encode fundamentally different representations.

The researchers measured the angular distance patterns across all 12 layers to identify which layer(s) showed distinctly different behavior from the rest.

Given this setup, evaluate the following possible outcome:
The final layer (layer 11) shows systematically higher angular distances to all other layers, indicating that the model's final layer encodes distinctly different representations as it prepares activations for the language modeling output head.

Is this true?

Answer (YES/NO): YES